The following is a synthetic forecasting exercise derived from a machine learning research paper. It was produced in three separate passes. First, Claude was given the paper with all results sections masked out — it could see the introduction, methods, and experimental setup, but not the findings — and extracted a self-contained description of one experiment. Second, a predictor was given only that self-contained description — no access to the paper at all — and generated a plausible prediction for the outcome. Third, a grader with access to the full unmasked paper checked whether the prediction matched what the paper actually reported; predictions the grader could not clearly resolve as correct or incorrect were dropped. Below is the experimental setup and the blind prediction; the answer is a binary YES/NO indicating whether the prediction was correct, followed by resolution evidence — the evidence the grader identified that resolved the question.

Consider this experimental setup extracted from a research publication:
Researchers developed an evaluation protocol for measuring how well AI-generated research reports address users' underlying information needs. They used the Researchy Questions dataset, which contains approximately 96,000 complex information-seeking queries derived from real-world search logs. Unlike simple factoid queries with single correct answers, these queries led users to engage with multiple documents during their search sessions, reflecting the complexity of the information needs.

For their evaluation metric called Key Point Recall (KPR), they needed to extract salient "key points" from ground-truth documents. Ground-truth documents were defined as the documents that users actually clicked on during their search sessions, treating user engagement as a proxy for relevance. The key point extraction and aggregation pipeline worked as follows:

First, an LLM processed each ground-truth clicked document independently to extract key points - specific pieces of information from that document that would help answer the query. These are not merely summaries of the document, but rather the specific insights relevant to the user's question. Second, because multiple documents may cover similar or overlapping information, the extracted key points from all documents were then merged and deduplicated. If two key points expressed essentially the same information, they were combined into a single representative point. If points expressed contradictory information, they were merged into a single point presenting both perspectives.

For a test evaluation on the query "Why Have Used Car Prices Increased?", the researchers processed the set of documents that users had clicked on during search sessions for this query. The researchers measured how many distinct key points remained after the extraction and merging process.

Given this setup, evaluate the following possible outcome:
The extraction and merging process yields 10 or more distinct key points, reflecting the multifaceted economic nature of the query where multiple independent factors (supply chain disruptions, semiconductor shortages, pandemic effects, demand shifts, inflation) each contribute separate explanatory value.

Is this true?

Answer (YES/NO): YES